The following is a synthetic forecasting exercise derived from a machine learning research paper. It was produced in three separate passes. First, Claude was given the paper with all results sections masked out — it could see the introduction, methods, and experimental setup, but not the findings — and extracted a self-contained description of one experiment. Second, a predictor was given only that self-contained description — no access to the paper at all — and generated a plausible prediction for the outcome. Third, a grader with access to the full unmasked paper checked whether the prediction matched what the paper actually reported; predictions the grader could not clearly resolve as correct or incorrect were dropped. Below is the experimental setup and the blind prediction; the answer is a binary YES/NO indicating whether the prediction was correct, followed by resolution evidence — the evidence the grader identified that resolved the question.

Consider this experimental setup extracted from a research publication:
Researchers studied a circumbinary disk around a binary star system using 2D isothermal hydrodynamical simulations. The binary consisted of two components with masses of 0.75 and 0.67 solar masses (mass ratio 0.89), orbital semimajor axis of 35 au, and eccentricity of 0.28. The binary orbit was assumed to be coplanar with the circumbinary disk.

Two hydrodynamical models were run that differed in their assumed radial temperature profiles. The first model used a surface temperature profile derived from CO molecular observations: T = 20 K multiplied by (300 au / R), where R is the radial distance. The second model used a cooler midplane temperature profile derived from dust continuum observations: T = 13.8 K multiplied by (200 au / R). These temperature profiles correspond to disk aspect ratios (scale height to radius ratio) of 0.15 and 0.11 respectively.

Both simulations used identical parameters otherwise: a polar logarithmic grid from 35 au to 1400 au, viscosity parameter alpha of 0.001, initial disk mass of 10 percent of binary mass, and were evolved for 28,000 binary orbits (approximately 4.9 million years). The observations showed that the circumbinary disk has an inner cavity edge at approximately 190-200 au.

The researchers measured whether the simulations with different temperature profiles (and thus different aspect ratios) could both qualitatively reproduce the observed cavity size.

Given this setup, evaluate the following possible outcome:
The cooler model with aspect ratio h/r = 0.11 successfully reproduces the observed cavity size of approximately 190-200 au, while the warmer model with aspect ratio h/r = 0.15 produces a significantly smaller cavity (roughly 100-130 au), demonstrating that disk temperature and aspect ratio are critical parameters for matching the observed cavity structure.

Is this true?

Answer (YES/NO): NO